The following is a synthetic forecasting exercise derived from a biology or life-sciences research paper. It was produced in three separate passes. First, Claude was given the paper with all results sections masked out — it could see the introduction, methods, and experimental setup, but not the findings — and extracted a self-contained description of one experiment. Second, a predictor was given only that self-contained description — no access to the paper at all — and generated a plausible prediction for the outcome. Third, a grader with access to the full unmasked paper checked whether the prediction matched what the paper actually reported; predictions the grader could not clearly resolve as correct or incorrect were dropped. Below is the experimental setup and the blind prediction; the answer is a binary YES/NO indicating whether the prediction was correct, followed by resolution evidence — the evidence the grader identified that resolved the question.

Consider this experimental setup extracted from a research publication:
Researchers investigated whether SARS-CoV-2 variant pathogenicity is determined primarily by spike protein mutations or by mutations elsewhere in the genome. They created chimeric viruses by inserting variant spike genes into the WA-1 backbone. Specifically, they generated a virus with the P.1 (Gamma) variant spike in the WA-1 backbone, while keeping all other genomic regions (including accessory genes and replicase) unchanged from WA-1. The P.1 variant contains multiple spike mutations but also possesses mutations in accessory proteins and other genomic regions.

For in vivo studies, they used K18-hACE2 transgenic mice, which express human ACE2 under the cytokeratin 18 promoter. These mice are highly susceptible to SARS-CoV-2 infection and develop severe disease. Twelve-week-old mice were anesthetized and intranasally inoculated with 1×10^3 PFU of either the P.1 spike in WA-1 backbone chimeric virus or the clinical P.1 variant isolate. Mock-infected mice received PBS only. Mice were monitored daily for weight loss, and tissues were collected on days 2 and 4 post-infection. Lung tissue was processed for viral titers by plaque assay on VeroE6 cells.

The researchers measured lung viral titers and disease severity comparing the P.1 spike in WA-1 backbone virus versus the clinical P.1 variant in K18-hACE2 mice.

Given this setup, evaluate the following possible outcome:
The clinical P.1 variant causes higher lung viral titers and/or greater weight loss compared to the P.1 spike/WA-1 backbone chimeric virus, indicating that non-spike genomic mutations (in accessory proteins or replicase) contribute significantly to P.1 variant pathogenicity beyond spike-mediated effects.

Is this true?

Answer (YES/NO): NO